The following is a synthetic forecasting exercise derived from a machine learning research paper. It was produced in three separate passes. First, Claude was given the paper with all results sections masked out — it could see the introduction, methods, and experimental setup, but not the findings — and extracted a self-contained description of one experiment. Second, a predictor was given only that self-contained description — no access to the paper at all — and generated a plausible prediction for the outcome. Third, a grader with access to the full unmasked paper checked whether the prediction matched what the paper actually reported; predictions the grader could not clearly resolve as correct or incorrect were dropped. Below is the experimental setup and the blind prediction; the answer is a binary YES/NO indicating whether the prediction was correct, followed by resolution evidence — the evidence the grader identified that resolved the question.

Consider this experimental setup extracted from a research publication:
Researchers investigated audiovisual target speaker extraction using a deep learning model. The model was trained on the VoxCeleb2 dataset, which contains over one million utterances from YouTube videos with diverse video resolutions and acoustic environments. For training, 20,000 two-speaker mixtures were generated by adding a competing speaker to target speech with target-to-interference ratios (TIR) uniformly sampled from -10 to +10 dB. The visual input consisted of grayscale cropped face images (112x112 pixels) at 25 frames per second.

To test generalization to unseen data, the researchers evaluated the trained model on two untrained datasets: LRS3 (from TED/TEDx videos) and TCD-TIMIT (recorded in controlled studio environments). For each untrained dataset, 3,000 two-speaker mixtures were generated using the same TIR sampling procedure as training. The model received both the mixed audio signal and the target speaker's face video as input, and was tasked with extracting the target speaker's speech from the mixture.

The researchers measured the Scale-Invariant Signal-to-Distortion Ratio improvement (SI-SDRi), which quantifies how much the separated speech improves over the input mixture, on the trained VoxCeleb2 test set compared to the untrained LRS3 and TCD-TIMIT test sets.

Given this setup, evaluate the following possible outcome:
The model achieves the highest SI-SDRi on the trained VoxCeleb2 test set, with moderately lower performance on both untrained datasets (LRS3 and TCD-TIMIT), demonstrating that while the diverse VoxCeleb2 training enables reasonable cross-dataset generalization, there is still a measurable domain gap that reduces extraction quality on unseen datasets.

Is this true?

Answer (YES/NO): NO